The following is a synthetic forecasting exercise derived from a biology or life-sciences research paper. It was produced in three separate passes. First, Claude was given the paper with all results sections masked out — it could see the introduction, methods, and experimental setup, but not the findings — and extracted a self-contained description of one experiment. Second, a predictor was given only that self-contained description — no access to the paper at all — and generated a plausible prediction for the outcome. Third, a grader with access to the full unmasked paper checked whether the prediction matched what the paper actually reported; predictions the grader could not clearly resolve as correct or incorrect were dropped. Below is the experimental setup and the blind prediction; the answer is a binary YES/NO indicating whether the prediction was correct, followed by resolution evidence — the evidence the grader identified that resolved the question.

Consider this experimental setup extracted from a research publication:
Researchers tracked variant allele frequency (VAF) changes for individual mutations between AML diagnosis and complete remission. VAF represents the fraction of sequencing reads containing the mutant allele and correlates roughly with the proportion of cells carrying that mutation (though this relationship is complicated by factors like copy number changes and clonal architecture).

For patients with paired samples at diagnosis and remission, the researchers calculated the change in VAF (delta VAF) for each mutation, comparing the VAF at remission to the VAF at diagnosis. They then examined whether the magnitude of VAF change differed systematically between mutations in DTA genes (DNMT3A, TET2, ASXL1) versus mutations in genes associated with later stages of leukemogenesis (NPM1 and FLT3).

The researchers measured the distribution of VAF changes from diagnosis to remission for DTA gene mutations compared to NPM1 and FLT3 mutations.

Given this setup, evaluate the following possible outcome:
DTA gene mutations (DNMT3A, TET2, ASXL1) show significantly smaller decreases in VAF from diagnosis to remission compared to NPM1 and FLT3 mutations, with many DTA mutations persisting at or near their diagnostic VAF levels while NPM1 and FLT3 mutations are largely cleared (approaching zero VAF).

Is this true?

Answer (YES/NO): YES